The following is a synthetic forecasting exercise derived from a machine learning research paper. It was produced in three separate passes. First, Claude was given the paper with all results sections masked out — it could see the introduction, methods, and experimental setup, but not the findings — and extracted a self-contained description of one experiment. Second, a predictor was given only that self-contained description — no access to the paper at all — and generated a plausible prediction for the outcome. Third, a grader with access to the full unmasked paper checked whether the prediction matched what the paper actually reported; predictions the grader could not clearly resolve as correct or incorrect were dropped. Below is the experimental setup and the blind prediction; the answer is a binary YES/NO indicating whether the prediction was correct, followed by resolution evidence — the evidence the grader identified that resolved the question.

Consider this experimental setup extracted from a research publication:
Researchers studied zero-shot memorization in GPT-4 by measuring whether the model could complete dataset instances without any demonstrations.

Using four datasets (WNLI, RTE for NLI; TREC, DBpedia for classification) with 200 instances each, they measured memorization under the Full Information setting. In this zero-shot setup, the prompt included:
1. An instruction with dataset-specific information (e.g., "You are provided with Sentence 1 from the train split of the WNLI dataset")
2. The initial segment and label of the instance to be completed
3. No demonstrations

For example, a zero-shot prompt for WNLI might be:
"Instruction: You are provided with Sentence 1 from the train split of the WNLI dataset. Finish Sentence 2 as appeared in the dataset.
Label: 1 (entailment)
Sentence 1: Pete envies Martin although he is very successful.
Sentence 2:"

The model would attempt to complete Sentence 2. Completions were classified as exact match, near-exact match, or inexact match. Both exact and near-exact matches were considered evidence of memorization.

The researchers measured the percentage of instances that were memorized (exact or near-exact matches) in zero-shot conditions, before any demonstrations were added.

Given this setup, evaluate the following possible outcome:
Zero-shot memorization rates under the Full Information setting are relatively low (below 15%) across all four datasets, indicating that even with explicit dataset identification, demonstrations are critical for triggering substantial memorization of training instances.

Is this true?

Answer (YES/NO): NO